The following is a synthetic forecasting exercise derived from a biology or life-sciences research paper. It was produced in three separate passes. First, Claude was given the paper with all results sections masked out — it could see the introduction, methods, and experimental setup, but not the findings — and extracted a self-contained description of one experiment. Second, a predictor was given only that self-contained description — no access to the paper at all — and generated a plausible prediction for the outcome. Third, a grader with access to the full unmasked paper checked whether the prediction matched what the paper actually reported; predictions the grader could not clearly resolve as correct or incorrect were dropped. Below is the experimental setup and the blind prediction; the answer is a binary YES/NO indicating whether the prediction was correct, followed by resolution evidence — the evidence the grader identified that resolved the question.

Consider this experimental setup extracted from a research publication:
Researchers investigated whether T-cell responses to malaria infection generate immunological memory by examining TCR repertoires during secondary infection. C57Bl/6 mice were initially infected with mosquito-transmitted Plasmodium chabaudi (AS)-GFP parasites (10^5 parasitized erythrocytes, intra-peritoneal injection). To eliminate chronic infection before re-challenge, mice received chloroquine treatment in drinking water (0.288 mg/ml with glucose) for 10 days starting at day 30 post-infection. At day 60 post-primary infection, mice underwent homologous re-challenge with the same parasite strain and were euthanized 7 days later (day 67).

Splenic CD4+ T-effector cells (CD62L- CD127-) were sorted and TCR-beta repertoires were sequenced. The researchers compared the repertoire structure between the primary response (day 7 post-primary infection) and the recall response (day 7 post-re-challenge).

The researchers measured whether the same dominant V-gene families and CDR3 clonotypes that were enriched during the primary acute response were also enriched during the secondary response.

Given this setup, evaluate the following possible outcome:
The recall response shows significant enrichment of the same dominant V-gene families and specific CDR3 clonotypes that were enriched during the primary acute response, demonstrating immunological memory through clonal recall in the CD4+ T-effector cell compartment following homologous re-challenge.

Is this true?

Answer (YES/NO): NO